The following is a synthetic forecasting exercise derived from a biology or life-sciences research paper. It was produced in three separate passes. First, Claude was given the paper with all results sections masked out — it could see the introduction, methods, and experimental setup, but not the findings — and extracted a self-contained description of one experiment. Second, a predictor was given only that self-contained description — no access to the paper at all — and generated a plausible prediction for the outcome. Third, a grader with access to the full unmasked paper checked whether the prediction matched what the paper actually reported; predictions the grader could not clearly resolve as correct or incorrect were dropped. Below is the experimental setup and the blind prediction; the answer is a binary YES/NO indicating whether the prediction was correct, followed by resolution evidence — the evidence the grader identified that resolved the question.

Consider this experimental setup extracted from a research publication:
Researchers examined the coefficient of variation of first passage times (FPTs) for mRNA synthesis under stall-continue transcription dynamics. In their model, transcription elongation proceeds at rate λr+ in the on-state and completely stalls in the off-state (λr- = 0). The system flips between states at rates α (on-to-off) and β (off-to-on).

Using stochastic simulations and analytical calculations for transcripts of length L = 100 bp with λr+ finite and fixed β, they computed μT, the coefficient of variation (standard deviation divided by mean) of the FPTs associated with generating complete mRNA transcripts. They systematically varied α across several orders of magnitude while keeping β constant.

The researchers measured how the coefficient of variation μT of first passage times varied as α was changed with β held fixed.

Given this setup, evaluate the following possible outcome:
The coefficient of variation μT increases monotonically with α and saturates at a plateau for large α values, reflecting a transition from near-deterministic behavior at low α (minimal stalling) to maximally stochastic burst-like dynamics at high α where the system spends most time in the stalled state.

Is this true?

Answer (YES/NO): NO